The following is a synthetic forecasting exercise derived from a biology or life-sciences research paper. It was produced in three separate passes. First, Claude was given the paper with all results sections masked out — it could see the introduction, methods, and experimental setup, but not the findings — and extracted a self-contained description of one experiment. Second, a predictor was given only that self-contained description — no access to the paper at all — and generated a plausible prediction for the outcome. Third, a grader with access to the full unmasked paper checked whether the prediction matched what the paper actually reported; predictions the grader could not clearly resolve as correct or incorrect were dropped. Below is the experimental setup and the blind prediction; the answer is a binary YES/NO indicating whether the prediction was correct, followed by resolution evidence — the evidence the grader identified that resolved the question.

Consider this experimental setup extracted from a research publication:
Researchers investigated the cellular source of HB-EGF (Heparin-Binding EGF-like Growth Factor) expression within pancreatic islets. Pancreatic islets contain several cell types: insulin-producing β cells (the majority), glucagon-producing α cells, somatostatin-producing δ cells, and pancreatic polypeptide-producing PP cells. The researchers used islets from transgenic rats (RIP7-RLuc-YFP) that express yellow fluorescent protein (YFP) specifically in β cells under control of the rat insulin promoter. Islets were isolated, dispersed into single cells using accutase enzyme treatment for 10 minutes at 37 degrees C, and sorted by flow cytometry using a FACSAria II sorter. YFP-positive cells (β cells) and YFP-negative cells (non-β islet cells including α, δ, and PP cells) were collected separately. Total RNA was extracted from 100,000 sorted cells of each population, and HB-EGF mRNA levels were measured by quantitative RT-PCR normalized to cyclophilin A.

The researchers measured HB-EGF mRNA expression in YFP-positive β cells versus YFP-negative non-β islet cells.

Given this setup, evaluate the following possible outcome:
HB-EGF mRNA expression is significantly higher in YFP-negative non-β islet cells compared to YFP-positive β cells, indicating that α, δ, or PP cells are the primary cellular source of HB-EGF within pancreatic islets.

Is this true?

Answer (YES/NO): NO